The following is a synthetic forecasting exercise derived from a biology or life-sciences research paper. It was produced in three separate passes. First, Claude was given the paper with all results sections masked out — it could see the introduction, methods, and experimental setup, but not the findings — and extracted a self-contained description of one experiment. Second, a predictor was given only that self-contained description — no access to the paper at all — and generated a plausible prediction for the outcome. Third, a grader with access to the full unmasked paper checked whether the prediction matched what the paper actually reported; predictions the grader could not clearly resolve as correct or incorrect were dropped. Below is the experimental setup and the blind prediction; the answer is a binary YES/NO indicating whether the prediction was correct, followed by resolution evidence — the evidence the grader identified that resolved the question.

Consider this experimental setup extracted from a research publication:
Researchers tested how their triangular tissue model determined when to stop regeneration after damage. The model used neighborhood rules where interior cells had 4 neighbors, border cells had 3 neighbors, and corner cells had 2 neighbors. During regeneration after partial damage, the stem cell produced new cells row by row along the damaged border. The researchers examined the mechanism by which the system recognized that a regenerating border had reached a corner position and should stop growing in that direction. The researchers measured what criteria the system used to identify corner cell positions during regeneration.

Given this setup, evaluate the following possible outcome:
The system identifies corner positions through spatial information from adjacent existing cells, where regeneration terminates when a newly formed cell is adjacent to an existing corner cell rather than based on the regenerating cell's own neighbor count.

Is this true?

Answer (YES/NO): NO